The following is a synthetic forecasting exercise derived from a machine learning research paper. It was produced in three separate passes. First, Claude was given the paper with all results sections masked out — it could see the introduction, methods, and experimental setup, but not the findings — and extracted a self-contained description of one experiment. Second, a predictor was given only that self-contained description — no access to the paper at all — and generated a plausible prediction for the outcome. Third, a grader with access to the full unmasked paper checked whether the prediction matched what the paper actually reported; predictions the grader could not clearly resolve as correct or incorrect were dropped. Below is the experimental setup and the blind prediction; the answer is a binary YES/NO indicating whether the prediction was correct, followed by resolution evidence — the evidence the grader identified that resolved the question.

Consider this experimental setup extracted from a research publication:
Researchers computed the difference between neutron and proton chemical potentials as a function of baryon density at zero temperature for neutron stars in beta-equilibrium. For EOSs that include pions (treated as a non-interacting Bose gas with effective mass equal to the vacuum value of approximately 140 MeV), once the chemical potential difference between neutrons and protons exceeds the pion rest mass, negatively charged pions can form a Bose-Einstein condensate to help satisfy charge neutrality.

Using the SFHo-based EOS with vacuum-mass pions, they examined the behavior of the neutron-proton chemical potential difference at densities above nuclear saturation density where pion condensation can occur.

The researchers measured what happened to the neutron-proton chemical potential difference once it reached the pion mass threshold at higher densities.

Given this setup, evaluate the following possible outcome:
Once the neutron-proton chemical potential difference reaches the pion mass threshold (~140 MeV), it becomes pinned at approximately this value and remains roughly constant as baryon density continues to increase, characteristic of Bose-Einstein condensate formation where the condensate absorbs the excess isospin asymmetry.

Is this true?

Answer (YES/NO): YES